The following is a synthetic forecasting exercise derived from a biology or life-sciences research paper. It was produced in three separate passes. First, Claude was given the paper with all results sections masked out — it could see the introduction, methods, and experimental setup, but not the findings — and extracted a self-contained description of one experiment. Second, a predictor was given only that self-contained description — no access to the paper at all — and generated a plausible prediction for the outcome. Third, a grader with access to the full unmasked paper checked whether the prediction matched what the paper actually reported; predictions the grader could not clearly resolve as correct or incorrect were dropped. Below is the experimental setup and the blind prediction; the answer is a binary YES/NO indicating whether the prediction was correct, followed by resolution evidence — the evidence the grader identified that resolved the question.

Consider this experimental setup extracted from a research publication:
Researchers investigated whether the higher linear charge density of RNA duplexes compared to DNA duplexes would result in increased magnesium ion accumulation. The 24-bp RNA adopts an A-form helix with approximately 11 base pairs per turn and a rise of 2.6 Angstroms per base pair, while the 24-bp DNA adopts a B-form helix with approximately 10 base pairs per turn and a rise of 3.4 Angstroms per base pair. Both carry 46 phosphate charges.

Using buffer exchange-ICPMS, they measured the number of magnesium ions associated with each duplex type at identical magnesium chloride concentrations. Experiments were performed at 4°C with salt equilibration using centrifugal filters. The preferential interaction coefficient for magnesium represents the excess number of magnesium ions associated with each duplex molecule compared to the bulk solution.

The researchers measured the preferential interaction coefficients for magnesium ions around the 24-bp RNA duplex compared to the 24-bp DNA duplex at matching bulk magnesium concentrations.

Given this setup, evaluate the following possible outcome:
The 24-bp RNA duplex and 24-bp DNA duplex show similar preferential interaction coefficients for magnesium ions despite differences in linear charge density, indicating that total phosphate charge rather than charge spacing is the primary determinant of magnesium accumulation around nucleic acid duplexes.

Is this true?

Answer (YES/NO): NO